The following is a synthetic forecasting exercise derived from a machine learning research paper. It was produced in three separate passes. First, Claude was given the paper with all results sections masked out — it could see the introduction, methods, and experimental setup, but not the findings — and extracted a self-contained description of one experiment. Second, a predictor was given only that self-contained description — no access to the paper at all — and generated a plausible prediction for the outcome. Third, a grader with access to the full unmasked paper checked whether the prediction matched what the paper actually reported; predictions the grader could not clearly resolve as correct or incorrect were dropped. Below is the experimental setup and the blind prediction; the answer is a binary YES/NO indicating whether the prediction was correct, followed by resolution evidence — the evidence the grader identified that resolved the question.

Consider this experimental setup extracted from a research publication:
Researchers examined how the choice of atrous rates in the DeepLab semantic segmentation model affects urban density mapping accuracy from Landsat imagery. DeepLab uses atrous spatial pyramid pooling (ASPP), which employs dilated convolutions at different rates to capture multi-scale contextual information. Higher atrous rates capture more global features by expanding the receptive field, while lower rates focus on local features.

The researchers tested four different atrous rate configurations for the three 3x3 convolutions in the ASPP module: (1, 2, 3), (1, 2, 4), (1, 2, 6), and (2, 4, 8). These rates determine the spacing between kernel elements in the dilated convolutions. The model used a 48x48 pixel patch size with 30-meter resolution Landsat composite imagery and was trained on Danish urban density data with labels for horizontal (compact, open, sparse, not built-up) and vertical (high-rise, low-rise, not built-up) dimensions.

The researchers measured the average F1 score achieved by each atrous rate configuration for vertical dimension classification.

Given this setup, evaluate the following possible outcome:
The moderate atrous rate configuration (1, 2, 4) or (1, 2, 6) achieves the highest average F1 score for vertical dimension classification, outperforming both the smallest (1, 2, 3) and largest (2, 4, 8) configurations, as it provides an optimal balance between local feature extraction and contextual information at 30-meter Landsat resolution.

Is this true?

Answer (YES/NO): NO